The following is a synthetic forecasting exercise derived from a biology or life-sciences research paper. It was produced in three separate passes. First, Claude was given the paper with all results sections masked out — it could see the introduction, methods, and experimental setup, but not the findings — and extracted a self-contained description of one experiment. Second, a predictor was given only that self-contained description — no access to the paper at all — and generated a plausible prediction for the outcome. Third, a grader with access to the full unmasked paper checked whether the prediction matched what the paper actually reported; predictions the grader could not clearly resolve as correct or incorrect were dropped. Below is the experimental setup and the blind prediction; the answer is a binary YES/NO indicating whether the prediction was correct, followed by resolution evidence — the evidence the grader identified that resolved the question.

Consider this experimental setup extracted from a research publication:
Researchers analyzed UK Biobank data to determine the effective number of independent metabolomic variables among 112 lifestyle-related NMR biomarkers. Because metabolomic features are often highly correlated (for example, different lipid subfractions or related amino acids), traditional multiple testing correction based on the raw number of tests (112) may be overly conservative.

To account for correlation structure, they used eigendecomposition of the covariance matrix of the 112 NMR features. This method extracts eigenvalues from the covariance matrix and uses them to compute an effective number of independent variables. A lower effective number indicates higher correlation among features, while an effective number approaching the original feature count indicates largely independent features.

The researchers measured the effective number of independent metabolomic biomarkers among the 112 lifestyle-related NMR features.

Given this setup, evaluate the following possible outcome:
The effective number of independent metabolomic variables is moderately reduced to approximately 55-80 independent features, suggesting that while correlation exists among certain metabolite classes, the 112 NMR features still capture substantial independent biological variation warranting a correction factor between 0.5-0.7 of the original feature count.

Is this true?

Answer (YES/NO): NO